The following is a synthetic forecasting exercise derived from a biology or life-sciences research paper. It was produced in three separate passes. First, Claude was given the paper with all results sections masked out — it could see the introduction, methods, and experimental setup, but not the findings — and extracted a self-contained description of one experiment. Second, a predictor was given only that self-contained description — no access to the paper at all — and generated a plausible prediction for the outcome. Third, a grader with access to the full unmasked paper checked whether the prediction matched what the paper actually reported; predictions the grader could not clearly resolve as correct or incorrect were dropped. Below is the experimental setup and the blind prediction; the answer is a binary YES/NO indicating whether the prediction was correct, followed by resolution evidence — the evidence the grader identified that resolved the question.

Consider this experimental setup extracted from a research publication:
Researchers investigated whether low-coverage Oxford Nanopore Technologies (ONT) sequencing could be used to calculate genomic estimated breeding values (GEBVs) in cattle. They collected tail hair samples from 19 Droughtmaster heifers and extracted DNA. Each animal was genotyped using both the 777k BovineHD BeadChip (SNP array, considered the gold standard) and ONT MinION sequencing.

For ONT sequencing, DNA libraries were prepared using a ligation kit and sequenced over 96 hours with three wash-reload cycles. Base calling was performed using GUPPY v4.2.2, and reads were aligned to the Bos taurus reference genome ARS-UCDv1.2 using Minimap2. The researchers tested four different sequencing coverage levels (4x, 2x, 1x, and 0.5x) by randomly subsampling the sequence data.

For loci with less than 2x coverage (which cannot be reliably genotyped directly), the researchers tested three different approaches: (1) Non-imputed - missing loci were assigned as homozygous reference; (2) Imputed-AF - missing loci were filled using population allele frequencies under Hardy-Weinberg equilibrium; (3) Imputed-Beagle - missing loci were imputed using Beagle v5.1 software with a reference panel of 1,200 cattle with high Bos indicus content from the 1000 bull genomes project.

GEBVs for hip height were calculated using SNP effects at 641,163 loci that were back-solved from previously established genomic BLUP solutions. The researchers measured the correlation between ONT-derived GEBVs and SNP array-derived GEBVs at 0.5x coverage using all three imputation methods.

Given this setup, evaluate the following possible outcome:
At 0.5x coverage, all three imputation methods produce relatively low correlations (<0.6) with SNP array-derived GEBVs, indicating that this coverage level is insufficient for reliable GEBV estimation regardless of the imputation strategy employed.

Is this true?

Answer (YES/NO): NO